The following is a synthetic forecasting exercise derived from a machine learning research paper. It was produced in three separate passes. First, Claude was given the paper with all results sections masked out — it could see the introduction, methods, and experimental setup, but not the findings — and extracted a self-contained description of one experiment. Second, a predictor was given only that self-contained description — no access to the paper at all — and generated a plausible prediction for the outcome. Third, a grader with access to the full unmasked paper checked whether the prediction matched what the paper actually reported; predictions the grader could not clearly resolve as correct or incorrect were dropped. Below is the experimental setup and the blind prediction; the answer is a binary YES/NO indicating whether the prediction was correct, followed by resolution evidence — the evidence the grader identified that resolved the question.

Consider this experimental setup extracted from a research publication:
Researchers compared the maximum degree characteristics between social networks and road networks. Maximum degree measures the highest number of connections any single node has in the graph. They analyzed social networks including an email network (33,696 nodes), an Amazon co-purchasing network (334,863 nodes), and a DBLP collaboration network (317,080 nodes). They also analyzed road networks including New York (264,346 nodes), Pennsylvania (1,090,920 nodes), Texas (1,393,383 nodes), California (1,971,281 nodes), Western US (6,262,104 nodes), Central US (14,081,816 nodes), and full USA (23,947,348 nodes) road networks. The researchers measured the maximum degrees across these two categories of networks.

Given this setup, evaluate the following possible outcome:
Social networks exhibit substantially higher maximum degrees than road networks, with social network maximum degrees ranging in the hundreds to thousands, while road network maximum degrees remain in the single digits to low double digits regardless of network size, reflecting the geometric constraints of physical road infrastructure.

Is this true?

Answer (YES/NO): YES